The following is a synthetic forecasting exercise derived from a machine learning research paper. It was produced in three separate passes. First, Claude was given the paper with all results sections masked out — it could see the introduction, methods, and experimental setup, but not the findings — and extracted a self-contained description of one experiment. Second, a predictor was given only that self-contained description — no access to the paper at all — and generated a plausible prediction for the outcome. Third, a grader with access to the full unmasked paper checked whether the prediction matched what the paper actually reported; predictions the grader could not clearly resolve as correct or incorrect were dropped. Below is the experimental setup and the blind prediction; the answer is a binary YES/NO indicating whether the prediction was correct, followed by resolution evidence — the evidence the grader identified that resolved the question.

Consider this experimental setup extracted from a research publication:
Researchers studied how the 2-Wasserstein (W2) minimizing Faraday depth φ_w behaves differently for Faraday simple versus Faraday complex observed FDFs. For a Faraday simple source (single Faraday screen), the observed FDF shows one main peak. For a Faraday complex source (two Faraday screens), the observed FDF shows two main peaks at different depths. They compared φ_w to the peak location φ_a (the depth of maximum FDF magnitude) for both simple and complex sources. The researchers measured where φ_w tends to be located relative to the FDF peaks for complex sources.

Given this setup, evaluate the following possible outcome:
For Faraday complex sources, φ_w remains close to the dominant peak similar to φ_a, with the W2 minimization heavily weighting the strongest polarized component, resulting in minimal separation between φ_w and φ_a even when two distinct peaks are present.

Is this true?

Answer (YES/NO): NO